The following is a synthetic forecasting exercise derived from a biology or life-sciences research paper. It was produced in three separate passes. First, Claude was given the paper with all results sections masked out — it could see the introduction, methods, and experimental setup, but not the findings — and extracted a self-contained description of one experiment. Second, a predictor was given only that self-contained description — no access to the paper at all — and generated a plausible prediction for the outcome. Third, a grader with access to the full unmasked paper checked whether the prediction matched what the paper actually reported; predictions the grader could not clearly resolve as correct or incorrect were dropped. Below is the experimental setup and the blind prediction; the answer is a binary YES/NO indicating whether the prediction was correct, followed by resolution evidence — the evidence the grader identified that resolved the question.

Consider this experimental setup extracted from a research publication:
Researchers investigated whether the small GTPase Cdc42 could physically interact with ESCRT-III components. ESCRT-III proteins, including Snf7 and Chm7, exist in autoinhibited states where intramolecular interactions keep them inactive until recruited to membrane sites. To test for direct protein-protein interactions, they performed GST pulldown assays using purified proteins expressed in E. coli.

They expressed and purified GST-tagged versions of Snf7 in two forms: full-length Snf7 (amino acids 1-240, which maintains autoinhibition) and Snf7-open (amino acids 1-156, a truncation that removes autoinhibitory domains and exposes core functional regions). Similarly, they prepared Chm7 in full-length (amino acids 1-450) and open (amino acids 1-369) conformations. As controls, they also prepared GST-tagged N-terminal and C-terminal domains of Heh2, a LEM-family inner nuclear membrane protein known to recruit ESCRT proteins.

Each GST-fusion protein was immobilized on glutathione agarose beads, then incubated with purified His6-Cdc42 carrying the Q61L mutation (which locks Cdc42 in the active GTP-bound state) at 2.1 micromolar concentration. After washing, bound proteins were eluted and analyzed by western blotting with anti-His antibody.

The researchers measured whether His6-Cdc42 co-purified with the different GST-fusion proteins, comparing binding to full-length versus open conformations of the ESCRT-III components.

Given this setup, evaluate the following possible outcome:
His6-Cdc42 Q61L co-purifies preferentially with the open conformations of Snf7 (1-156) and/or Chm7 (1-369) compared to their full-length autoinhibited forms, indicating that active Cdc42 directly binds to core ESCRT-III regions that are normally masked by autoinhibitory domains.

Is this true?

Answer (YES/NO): YES